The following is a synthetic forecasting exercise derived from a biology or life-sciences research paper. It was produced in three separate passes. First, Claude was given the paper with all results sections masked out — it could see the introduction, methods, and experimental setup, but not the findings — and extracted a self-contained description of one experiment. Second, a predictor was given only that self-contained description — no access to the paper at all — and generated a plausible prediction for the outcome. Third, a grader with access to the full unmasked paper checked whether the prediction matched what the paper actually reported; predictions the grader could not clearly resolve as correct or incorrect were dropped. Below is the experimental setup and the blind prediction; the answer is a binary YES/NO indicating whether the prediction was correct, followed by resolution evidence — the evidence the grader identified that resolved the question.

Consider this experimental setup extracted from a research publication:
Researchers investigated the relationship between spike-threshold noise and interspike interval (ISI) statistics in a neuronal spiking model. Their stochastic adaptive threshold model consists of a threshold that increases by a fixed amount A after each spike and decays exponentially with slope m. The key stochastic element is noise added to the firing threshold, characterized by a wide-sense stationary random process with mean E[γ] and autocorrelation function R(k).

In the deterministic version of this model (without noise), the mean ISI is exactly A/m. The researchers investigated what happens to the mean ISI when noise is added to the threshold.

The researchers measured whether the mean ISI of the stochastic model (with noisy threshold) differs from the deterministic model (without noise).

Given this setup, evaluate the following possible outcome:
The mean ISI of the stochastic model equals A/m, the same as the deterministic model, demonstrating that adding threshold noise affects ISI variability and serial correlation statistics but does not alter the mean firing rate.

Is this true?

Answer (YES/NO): YES